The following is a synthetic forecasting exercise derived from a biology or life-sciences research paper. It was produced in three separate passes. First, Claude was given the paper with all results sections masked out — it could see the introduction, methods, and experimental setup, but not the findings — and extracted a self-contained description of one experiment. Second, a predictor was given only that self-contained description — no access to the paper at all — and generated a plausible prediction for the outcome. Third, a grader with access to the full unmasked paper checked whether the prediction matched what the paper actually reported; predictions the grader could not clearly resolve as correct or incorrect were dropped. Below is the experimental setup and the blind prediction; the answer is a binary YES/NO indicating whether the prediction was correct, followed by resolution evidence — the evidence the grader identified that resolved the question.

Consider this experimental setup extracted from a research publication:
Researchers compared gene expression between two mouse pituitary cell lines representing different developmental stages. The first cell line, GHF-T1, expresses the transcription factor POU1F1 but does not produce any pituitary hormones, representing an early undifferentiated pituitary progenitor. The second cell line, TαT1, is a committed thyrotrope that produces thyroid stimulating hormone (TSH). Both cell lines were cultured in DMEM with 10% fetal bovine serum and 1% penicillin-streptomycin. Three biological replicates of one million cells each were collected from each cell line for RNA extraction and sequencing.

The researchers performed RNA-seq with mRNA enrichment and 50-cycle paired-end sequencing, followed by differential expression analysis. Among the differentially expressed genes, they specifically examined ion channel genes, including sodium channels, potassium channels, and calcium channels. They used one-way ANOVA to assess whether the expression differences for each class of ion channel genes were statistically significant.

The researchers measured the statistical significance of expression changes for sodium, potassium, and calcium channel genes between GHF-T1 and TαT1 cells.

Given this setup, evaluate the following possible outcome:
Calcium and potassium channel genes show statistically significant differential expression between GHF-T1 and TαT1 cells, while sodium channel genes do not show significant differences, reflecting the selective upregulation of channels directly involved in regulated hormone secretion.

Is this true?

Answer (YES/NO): NO